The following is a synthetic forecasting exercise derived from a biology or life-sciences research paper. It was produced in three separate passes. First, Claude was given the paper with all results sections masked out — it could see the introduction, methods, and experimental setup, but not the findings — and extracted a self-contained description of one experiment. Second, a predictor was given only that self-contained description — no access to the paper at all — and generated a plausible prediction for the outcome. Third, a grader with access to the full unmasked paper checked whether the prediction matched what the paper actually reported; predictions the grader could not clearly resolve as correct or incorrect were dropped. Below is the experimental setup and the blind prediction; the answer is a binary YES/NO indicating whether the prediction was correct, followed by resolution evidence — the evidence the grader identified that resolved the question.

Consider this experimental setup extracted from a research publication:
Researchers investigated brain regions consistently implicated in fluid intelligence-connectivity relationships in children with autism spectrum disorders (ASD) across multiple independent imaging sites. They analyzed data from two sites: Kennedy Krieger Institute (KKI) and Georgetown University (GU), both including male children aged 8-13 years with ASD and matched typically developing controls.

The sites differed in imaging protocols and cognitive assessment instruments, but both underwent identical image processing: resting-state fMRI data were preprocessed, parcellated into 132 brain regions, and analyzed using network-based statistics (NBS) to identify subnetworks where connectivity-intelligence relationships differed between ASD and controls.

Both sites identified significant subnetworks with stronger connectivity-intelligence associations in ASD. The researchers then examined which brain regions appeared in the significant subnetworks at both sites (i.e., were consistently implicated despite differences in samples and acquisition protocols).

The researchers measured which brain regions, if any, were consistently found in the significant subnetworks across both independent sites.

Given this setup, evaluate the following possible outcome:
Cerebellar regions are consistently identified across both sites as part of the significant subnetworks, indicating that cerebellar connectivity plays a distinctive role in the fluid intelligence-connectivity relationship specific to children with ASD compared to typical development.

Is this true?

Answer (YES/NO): NO